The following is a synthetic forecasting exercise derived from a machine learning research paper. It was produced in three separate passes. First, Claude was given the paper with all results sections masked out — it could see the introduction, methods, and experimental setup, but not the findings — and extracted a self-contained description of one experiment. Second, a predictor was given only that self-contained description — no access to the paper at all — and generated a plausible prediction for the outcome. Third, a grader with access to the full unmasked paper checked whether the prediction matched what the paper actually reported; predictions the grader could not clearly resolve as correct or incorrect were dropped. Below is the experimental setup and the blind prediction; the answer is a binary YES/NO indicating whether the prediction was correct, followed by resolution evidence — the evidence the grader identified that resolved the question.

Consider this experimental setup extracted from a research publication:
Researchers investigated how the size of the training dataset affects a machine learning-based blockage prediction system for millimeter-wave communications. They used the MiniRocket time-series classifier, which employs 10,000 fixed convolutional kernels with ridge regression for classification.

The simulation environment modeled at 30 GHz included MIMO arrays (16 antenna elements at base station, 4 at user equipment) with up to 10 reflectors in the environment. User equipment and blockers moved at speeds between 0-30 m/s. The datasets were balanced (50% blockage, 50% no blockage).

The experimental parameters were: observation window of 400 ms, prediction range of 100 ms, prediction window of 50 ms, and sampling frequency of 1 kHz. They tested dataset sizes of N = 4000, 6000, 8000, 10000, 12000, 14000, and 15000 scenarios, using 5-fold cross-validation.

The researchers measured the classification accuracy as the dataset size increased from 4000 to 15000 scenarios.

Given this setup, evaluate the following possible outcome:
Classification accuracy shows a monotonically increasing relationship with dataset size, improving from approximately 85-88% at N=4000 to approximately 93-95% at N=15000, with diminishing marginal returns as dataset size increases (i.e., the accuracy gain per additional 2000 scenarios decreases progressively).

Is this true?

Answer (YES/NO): NO